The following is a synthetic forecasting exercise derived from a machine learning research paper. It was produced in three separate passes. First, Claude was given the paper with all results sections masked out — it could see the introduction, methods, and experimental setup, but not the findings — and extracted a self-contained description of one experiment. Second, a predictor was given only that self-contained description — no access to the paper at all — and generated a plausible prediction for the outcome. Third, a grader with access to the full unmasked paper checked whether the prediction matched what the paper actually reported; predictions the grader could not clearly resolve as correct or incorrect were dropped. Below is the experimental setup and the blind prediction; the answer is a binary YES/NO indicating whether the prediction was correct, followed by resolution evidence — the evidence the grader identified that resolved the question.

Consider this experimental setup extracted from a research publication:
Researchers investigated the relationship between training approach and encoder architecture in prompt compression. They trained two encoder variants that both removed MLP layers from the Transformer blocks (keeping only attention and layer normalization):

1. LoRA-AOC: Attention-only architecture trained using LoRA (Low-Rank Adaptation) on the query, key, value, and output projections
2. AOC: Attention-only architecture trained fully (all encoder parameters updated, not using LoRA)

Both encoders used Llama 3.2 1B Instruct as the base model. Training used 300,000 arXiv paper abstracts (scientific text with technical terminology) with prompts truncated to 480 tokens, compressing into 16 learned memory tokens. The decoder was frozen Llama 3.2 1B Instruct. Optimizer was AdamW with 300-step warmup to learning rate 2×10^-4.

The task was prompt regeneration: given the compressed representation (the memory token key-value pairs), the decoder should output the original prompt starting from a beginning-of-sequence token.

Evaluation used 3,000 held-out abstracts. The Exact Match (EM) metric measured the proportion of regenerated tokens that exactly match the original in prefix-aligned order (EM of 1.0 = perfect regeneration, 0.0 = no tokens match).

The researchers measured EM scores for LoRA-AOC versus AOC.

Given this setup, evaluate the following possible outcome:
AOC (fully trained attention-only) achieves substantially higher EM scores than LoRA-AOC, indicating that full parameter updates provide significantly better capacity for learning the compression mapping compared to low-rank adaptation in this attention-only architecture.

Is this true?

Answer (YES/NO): YES